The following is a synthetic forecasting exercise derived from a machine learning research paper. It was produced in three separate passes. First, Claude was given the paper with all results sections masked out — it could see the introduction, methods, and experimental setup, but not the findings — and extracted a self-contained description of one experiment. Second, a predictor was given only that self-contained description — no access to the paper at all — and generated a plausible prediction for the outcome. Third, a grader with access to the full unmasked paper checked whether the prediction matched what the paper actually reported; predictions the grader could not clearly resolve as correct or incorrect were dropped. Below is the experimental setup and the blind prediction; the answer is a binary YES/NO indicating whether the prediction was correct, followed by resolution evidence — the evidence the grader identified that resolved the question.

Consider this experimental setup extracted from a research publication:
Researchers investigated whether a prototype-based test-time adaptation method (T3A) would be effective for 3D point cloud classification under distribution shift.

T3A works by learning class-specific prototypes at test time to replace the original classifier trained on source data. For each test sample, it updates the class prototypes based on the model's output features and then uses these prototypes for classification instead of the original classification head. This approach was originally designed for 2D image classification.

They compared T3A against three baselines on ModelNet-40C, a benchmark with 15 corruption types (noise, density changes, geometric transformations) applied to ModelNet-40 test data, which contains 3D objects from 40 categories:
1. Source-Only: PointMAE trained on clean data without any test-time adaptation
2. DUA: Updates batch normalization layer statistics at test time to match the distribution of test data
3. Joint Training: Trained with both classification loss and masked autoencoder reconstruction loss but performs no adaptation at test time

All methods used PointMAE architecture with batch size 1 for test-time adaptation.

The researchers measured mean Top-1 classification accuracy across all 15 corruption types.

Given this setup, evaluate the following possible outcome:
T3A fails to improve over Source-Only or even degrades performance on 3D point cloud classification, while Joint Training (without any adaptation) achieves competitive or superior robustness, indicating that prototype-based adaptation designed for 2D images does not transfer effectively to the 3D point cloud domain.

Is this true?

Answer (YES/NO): NO